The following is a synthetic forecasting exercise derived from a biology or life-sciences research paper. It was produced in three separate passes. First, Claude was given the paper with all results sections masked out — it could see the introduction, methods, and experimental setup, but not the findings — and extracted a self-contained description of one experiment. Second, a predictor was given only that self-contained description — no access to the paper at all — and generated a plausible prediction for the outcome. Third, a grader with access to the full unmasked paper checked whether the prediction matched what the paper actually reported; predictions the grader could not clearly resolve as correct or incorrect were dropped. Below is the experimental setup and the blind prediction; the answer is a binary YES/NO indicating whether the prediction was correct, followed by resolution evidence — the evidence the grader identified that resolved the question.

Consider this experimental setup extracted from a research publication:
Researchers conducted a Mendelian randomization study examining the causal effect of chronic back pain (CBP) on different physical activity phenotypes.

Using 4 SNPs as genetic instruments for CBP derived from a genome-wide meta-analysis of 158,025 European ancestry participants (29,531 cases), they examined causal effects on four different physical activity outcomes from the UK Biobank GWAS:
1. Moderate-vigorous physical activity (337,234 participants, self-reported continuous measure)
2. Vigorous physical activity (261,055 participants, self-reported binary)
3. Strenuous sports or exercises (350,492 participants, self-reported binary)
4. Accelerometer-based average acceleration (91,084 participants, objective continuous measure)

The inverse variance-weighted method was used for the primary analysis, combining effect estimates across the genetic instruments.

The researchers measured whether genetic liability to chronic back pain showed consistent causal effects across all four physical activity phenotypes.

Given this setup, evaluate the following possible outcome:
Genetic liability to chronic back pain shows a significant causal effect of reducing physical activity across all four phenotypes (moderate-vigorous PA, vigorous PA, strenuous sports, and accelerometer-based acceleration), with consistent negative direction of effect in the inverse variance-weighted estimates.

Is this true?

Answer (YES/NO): NO